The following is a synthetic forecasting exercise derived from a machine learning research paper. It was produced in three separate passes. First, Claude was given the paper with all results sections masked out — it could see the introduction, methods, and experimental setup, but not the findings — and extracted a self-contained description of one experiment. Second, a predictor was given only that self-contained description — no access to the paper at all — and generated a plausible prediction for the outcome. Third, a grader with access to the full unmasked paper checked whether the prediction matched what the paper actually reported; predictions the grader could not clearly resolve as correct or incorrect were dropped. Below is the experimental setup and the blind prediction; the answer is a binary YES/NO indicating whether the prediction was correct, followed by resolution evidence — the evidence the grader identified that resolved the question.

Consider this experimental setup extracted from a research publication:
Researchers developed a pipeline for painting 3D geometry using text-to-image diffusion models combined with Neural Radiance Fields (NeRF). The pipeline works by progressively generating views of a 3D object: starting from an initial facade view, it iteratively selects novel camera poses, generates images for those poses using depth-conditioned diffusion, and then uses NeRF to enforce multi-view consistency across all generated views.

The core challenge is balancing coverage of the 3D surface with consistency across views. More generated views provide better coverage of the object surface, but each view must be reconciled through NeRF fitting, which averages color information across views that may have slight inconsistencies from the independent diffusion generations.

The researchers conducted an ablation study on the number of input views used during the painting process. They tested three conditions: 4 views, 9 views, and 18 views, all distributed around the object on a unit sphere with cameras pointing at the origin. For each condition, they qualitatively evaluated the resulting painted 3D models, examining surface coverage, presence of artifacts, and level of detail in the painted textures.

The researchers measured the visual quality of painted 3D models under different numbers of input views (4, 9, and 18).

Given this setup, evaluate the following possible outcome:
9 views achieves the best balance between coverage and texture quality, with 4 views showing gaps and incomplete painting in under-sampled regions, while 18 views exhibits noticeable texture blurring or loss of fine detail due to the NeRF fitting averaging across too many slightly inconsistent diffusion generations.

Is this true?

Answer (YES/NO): YES